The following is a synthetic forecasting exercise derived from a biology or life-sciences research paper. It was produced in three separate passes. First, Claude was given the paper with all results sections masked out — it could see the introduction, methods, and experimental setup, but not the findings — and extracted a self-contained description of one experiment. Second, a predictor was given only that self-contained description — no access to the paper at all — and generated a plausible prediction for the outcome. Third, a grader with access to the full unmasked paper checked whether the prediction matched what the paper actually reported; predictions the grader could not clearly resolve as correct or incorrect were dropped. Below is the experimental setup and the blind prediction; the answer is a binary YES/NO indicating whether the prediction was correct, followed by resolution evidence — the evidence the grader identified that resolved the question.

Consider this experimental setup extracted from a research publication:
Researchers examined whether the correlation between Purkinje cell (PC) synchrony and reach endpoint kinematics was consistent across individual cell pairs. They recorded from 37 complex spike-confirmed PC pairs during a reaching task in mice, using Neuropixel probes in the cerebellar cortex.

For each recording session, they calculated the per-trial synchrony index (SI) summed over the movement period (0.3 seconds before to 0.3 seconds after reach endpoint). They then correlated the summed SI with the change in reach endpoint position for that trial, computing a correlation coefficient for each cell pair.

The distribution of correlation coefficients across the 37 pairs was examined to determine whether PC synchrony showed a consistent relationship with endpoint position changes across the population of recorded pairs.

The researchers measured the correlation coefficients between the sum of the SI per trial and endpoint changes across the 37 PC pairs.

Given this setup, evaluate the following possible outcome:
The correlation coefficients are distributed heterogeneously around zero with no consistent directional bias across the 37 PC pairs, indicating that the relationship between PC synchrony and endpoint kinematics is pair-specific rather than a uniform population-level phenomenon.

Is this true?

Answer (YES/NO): NO